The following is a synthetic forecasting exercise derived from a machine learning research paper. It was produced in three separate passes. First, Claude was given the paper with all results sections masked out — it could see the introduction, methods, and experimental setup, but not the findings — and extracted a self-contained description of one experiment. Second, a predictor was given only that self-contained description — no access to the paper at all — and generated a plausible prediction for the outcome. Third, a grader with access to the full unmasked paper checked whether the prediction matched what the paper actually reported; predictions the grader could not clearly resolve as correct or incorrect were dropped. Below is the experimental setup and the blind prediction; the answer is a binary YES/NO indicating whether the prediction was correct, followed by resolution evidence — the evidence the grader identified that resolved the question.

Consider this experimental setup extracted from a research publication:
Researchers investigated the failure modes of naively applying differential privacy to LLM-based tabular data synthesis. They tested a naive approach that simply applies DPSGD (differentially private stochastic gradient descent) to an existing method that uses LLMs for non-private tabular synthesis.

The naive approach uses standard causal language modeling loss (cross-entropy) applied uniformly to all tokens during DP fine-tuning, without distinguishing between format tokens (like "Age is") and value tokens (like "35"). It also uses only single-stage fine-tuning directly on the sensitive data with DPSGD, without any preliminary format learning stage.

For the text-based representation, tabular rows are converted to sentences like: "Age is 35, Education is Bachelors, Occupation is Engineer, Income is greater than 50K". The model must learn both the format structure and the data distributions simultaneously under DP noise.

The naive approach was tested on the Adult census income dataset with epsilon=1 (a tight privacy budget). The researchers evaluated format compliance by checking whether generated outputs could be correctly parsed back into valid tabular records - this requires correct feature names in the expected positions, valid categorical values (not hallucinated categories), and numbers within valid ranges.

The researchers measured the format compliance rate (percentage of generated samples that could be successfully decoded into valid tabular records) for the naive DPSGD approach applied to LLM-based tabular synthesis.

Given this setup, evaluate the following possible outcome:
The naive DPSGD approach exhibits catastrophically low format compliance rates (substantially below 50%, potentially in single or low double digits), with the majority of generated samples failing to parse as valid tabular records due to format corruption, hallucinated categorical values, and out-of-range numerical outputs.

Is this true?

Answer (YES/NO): YES